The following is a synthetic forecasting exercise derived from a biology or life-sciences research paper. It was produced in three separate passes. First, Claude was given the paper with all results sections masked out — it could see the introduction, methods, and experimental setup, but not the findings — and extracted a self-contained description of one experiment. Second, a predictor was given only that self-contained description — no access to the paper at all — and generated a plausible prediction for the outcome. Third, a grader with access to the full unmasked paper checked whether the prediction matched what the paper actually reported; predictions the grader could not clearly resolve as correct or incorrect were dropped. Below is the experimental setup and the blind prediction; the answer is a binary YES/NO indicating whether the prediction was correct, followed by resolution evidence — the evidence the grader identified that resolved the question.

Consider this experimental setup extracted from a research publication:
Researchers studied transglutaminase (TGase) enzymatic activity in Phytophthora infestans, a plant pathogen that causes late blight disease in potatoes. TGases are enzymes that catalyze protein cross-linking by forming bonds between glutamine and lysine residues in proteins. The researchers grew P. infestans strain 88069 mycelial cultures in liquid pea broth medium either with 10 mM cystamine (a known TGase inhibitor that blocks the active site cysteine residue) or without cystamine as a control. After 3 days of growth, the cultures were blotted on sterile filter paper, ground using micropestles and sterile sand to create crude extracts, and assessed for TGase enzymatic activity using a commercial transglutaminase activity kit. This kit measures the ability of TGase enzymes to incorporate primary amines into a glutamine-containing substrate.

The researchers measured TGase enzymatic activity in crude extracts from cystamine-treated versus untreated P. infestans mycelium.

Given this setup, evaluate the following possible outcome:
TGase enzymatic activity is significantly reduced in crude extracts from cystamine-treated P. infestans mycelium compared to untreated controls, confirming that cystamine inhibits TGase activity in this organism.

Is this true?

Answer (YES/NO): NO